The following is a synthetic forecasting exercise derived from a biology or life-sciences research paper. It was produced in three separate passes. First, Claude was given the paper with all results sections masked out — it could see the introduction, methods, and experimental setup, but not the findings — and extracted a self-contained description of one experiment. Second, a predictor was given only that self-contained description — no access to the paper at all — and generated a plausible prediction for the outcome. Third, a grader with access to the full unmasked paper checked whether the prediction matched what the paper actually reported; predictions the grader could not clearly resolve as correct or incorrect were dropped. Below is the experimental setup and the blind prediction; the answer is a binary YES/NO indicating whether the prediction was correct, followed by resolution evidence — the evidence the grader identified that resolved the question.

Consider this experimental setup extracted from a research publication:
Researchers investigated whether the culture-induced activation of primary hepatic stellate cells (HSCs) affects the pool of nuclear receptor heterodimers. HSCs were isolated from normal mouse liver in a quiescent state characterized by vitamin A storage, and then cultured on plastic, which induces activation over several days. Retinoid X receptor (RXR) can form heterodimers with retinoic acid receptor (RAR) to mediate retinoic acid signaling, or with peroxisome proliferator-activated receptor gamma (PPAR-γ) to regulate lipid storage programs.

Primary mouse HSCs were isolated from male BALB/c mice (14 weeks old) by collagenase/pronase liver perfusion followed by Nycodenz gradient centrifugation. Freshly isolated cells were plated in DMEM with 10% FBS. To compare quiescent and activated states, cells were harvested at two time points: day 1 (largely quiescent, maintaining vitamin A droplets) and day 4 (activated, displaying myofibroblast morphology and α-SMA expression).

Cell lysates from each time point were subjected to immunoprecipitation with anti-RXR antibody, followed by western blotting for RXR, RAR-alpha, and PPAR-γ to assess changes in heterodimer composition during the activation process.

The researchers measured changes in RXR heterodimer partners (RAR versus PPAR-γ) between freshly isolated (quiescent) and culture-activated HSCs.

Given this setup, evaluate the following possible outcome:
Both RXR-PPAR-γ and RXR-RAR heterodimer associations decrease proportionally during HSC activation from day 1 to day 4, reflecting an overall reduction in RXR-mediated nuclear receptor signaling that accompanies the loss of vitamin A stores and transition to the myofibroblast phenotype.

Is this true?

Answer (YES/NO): NO